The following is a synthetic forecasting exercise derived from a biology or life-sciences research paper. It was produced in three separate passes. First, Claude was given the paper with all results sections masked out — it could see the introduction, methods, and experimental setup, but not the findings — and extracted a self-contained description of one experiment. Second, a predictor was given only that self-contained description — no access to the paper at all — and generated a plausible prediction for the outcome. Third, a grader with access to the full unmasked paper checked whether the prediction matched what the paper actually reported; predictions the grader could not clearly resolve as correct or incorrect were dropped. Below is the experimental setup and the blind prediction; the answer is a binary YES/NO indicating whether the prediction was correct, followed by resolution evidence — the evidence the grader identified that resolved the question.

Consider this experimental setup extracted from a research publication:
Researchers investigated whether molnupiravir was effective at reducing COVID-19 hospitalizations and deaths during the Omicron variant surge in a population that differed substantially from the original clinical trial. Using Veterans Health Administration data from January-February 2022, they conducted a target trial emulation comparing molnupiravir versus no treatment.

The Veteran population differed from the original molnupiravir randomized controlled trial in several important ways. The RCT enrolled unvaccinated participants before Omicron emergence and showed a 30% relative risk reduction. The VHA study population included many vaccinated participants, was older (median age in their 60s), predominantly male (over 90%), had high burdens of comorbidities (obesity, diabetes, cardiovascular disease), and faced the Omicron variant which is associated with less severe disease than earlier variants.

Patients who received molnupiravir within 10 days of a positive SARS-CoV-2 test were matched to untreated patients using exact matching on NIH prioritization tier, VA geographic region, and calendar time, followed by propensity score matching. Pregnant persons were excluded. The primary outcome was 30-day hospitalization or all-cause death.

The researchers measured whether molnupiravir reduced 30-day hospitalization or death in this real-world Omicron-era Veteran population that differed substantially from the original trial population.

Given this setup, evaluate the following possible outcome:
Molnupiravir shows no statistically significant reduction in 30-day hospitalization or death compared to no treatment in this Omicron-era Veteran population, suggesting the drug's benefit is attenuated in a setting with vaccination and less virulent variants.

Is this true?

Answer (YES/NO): YES